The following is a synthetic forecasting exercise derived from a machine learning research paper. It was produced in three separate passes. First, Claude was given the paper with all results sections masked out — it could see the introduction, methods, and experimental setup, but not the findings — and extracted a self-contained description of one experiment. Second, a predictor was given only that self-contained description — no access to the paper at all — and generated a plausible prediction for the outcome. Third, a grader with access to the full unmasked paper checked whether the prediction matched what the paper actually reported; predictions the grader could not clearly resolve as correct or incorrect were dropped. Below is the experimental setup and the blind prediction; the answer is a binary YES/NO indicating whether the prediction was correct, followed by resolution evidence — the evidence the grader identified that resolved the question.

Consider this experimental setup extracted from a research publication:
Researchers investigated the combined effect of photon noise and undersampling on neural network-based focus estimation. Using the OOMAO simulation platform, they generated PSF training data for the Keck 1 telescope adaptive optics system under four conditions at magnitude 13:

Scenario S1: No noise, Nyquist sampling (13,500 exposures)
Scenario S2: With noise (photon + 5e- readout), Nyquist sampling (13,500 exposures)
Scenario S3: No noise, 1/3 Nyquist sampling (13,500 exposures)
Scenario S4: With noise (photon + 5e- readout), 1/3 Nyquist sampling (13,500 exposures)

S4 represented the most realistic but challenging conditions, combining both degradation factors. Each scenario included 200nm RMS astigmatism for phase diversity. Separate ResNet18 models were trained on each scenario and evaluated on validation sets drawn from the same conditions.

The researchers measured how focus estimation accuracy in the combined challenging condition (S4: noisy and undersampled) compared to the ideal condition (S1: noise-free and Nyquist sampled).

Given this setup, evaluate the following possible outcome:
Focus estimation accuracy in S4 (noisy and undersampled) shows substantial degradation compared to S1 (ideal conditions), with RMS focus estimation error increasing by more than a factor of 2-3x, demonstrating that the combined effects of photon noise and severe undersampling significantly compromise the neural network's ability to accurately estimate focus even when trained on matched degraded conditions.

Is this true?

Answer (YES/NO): NO